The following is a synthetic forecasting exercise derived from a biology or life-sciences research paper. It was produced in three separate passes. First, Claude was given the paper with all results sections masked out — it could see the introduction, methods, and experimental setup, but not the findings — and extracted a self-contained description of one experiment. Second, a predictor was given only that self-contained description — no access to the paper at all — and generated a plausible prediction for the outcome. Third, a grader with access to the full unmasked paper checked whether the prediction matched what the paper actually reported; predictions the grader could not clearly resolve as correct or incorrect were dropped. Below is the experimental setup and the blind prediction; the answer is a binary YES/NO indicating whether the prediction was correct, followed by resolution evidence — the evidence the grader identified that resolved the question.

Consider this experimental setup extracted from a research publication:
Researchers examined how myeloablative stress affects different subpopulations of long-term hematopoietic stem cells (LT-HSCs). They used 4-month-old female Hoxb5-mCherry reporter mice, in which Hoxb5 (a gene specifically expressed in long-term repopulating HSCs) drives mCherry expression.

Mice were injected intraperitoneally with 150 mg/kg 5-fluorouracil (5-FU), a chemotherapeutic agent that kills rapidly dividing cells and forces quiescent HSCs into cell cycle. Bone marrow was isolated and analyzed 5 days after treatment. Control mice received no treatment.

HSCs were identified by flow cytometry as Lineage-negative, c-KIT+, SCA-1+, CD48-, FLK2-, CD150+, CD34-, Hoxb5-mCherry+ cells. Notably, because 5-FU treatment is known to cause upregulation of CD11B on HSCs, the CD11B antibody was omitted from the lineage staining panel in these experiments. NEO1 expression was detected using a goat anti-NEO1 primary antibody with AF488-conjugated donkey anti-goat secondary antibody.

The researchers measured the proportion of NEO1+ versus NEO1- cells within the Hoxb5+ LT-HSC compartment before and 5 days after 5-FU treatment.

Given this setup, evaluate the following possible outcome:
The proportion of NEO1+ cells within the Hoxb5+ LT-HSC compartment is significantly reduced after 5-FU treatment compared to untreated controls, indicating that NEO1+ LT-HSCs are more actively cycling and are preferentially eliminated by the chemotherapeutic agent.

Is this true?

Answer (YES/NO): NO